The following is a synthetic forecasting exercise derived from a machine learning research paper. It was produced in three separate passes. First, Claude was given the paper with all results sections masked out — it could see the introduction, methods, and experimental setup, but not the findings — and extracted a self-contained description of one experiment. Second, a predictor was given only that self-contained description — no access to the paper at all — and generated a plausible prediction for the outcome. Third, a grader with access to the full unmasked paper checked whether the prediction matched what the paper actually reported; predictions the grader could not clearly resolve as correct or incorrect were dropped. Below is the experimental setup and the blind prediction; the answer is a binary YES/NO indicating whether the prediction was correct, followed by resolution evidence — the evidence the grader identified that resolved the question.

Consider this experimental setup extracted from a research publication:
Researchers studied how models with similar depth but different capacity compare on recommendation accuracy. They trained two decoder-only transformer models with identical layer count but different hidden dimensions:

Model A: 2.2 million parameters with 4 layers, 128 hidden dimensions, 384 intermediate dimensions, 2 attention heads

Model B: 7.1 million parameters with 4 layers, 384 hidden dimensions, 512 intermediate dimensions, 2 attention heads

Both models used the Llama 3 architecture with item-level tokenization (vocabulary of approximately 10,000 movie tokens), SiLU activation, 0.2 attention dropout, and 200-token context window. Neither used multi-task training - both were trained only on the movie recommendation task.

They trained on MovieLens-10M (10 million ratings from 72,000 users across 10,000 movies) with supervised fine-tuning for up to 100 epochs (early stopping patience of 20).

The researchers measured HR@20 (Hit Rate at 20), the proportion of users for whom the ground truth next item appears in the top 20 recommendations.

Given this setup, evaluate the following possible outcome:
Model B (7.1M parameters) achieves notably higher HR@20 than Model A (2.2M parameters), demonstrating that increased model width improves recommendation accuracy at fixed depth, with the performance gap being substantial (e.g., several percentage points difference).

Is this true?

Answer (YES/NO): NO